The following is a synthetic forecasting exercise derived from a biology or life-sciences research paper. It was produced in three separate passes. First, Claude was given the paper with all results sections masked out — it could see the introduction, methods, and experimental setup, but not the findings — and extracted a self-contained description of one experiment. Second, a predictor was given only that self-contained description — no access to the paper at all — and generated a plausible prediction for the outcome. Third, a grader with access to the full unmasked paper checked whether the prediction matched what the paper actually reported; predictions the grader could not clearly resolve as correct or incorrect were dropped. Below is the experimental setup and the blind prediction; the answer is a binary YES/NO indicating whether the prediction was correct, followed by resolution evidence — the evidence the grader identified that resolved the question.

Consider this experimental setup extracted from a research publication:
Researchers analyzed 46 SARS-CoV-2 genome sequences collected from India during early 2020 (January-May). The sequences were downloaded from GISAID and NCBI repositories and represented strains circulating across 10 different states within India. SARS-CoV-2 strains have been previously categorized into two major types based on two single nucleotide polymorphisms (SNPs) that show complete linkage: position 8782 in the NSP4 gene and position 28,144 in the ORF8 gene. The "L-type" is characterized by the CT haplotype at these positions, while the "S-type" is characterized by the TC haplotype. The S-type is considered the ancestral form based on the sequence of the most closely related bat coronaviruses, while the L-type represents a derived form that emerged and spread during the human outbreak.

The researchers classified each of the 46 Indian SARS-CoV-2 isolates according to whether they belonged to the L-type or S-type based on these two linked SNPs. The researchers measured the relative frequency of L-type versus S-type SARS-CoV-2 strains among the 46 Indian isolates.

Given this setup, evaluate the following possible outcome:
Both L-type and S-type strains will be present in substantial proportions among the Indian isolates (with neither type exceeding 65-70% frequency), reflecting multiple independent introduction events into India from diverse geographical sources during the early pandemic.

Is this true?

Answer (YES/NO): NO